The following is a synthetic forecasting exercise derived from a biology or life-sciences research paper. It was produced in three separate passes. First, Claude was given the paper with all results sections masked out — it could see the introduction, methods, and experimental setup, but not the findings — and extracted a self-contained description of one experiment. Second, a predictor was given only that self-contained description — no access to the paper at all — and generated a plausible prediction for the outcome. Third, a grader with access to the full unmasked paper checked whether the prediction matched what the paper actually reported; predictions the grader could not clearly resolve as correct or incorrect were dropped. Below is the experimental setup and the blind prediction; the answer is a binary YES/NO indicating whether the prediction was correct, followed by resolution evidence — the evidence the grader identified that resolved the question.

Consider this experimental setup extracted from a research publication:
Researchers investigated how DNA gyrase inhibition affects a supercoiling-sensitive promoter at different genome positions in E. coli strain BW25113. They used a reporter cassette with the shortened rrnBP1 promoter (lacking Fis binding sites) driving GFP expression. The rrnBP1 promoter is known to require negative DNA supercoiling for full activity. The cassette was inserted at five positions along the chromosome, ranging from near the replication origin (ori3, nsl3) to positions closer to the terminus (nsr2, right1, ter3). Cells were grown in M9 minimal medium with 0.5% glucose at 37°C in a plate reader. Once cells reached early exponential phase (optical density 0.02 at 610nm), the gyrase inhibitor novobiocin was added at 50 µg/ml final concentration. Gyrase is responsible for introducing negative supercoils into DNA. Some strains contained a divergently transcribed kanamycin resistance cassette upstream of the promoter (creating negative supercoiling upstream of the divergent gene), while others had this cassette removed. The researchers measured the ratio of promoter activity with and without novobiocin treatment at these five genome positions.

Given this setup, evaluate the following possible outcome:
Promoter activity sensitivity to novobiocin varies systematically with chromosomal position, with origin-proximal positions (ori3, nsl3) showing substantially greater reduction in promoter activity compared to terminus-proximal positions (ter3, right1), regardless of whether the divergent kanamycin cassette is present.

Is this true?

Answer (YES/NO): NO